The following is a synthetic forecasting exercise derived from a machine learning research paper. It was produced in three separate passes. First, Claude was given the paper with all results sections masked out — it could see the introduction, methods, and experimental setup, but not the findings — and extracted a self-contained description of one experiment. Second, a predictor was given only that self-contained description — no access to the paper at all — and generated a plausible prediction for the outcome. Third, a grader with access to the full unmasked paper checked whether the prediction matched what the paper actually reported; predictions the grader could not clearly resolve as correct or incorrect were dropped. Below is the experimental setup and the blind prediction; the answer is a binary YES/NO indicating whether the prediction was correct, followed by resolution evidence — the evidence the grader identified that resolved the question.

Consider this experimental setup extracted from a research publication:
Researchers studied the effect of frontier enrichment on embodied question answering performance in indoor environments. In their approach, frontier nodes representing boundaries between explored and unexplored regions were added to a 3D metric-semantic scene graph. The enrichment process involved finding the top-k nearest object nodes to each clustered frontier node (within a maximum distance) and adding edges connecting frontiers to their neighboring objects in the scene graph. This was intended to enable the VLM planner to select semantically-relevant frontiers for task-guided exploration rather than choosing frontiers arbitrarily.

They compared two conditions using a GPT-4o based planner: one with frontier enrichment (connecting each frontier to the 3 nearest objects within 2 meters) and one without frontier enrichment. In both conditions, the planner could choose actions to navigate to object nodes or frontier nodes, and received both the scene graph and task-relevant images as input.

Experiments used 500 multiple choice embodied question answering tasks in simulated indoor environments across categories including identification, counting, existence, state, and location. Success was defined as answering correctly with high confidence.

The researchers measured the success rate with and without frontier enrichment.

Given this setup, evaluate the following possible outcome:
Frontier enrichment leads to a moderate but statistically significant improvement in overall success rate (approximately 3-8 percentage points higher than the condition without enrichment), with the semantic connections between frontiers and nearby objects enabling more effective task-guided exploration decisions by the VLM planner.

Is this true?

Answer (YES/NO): YES